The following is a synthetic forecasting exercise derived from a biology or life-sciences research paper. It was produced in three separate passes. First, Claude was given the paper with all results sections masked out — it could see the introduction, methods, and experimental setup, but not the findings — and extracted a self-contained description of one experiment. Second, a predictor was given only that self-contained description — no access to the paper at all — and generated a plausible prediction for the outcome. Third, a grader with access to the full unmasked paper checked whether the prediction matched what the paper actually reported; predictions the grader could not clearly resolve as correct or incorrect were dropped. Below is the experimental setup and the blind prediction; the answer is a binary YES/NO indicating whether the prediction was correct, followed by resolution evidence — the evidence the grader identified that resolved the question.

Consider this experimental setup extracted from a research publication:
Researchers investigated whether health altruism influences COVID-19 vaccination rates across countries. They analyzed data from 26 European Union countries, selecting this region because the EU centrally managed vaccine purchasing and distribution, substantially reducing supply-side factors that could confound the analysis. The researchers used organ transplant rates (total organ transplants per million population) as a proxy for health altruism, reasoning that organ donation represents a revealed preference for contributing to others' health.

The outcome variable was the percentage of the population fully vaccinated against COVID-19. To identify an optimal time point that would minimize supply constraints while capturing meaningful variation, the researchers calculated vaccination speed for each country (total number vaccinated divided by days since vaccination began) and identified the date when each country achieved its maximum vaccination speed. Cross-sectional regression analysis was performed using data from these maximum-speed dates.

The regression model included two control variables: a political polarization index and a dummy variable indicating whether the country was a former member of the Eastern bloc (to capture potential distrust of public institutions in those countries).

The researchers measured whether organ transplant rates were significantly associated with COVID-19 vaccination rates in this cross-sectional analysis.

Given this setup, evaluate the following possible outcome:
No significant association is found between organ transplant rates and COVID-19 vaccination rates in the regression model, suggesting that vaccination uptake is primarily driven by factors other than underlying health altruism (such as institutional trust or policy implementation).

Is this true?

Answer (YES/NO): NO